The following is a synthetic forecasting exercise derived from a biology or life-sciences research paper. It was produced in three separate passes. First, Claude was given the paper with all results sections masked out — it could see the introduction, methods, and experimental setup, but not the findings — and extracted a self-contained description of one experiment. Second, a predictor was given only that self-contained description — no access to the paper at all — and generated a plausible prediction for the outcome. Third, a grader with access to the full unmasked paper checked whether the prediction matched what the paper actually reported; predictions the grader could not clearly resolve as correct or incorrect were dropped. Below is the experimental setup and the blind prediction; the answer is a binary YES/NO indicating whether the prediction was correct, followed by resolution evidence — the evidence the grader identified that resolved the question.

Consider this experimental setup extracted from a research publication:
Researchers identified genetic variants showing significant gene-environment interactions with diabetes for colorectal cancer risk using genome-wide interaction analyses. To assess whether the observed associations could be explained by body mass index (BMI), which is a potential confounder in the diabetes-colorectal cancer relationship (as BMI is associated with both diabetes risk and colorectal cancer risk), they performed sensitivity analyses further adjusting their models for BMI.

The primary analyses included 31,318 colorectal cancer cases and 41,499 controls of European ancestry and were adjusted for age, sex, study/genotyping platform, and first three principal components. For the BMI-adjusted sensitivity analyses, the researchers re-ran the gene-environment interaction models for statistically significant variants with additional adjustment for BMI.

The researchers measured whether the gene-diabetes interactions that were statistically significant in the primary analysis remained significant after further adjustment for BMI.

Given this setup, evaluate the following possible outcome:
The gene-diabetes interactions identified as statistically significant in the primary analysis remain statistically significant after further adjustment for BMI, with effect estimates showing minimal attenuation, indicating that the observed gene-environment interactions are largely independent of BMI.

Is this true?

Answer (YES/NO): YES